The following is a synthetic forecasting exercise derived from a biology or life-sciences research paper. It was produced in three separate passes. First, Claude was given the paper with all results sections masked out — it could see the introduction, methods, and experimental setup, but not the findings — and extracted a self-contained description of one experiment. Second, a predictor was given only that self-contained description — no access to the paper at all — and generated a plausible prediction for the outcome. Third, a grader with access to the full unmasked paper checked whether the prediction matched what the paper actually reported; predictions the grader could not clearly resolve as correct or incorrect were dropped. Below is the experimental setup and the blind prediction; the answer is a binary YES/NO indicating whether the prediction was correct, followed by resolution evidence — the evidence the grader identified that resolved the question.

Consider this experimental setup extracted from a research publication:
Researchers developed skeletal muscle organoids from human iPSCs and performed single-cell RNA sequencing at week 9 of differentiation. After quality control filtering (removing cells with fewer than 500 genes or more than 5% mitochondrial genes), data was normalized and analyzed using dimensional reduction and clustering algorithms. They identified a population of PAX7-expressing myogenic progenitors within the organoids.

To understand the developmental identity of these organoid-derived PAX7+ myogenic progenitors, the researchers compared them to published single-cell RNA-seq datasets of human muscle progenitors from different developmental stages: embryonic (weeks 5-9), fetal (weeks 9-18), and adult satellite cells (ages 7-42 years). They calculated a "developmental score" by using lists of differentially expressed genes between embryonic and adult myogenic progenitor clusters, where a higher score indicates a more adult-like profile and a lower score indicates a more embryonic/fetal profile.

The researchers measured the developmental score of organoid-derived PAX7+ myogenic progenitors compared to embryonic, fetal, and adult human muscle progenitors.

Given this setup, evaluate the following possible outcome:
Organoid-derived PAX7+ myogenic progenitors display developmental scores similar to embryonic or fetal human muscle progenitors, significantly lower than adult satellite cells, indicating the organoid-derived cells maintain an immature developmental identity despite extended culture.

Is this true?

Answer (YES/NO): NO